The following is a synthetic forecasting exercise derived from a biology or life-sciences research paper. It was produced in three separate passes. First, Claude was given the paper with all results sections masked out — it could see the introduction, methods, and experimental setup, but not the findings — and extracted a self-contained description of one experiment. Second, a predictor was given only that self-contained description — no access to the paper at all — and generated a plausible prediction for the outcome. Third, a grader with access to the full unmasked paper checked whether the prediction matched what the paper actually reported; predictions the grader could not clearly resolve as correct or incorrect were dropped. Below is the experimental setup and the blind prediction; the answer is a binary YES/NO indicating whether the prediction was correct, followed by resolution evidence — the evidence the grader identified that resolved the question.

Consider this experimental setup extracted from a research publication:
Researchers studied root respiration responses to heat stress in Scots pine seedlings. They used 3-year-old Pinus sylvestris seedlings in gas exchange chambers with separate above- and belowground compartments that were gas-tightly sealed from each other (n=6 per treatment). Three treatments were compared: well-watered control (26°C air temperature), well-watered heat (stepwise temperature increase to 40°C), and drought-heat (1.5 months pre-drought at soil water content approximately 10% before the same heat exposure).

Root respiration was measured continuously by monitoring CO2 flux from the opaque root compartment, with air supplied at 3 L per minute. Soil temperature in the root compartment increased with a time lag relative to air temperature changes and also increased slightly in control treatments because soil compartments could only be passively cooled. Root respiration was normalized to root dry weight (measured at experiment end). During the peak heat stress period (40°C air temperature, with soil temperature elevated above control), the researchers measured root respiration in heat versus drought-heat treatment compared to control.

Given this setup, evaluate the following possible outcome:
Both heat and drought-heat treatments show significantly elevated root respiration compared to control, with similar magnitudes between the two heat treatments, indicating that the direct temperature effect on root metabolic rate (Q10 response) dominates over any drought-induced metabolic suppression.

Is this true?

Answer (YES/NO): NO